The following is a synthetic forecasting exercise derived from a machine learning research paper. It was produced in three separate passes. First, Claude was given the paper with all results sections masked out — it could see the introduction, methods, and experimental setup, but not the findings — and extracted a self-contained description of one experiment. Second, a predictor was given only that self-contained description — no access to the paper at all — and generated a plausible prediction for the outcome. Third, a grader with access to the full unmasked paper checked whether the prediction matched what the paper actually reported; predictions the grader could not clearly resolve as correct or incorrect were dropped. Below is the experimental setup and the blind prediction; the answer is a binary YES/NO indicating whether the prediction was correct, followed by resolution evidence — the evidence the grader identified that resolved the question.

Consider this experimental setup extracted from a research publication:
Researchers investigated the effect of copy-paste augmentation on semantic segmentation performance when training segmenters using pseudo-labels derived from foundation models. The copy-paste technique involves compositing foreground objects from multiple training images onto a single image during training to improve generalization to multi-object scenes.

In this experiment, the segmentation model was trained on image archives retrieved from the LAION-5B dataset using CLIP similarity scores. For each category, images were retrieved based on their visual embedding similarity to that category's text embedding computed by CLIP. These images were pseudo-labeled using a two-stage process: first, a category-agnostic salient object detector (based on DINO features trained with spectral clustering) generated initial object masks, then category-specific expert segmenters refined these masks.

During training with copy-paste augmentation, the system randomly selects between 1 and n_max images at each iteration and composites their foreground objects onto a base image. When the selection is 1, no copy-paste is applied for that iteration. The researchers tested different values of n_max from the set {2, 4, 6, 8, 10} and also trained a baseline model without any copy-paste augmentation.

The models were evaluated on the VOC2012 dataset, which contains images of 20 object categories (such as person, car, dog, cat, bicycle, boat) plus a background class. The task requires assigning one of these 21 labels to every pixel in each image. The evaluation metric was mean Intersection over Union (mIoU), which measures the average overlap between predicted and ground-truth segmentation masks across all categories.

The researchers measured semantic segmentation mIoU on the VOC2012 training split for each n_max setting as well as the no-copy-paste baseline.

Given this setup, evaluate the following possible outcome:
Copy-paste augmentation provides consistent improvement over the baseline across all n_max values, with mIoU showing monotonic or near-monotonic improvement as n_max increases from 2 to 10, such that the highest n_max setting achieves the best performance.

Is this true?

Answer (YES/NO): NO